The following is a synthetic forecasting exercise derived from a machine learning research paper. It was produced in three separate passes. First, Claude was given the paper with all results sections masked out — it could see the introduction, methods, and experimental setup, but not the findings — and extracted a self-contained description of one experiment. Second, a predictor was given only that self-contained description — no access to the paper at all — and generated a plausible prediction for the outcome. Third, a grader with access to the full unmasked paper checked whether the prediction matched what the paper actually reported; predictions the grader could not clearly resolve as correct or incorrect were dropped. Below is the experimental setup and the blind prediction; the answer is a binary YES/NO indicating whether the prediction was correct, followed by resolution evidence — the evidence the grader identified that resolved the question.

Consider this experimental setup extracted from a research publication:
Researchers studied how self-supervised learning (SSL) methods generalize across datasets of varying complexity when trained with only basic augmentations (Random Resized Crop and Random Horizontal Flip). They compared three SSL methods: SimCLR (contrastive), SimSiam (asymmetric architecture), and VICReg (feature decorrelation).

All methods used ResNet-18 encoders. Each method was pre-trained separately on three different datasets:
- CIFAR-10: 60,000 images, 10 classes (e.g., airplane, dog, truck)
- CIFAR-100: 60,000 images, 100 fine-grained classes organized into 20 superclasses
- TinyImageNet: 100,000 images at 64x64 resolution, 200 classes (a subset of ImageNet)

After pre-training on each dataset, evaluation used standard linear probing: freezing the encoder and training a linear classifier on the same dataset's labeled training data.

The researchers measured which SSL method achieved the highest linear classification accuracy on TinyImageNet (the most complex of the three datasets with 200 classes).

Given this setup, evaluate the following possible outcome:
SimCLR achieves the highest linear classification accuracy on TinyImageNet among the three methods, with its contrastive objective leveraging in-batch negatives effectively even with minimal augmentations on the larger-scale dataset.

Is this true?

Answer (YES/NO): YES